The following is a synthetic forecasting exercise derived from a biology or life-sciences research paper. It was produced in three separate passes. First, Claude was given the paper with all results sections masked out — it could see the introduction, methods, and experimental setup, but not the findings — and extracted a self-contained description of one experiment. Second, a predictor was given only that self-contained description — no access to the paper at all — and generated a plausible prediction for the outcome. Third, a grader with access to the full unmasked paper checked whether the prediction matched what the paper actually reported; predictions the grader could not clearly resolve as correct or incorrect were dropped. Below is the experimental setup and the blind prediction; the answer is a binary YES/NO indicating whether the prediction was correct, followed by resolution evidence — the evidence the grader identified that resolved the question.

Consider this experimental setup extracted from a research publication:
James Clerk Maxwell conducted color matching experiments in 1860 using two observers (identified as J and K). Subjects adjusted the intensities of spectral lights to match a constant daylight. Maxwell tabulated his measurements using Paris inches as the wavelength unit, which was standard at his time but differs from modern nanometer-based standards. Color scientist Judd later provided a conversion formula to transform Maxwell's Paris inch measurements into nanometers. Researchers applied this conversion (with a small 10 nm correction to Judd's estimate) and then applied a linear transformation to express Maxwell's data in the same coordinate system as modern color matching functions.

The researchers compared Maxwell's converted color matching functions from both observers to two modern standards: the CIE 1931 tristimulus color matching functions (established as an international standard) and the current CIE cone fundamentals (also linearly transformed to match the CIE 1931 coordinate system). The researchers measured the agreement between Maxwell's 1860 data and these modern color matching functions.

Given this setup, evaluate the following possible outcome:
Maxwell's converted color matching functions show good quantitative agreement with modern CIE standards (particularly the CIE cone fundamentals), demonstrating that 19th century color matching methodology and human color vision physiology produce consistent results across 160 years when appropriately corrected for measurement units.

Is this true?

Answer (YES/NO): YES